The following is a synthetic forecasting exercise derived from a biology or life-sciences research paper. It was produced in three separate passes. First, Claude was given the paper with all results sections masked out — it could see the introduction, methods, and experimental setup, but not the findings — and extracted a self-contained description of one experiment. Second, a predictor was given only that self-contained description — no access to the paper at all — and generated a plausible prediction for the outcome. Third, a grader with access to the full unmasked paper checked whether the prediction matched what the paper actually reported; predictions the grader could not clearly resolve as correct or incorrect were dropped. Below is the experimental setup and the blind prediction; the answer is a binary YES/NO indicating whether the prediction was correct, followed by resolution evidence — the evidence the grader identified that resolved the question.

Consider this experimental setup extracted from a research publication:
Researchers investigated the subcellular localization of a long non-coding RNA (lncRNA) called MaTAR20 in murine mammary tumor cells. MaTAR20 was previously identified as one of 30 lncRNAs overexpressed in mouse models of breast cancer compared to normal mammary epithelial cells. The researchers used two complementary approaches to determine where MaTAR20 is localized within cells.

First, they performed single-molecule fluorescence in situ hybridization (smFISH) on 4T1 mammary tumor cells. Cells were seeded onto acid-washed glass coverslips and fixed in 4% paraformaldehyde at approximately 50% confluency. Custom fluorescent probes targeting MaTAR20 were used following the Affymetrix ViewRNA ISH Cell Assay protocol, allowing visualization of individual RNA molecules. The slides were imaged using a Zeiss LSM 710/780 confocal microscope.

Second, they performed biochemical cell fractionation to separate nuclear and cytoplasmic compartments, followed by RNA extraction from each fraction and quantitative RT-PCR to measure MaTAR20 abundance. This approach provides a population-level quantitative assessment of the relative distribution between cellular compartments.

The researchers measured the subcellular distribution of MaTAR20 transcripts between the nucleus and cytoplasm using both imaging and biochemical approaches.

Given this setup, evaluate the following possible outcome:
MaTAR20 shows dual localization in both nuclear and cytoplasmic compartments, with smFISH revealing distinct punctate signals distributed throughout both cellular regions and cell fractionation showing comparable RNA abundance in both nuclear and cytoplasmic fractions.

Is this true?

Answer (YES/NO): NO